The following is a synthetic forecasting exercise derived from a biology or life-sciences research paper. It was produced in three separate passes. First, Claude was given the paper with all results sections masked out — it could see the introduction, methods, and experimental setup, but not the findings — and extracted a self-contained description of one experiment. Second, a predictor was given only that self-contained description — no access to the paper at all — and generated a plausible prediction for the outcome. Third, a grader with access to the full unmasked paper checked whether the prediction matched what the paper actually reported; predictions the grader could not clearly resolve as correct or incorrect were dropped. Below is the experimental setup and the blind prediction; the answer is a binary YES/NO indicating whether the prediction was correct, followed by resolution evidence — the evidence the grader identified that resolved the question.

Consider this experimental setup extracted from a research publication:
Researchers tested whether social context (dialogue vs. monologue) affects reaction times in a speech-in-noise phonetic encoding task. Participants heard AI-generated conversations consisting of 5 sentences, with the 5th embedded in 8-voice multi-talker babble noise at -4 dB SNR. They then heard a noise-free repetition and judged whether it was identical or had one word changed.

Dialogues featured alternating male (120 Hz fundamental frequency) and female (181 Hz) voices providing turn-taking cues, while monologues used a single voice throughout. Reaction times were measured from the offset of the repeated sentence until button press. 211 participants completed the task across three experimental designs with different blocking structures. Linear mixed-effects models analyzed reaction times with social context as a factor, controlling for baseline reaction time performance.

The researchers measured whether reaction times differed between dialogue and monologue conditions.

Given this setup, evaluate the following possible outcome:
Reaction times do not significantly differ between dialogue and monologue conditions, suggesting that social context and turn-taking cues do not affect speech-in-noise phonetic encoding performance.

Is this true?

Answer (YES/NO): NO